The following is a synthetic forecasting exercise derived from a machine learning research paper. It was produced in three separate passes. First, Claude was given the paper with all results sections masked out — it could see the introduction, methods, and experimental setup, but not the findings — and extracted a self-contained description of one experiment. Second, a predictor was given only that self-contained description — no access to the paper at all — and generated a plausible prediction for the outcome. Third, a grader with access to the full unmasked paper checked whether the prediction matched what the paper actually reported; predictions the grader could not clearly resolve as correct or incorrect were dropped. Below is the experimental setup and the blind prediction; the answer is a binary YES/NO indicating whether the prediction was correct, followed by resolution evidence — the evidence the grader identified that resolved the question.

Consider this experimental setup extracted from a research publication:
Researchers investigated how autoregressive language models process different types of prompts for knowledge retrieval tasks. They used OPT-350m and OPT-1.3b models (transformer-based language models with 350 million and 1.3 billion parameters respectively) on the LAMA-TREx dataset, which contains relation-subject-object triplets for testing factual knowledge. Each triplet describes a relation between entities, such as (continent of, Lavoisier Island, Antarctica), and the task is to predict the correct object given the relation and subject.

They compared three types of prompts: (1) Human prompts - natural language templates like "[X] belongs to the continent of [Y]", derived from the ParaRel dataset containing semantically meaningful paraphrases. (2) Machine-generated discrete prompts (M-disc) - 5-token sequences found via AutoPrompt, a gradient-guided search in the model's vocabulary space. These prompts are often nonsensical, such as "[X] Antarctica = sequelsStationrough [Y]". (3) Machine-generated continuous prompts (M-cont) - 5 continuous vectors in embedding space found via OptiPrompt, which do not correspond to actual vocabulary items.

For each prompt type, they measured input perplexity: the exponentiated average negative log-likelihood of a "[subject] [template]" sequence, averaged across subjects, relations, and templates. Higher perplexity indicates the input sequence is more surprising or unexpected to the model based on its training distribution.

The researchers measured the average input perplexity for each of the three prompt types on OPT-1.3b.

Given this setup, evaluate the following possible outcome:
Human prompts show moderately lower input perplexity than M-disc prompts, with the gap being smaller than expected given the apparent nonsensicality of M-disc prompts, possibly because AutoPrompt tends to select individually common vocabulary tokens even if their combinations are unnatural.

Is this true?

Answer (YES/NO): NO